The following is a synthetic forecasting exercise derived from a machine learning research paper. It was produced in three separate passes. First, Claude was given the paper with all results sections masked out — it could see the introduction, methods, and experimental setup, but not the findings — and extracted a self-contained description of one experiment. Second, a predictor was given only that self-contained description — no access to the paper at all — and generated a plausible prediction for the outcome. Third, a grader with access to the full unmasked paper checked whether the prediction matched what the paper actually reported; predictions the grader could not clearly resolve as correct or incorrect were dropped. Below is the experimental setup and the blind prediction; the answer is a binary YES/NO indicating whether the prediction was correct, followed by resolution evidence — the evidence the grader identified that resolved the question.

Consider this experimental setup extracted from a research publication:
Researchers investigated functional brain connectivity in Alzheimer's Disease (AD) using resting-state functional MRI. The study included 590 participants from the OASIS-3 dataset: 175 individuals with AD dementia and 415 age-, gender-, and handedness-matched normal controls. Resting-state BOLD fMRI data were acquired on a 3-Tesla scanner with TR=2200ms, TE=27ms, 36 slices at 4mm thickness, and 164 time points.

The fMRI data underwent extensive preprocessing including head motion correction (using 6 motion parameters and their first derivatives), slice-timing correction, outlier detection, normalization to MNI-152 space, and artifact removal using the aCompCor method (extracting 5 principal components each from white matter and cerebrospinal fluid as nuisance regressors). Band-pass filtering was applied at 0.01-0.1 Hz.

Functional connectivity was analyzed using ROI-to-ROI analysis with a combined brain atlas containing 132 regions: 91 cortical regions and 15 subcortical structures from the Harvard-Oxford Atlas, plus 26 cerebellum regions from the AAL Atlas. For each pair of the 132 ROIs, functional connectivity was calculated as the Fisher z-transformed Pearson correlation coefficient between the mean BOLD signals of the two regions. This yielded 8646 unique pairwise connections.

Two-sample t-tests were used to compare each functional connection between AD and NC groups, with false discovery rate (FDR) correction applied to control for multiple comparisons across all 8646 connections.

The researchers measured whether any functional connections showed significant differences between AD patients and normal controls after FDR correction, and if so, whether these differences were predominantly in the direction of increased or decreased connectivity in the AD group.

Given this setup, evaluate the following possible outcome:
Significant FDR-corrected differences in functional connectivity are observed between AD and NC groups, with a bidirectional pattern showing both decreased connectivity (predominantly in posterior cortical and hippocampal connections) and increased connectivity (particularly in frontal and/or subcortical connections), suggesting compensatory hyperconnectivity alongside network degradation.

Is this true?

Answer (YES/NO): NO